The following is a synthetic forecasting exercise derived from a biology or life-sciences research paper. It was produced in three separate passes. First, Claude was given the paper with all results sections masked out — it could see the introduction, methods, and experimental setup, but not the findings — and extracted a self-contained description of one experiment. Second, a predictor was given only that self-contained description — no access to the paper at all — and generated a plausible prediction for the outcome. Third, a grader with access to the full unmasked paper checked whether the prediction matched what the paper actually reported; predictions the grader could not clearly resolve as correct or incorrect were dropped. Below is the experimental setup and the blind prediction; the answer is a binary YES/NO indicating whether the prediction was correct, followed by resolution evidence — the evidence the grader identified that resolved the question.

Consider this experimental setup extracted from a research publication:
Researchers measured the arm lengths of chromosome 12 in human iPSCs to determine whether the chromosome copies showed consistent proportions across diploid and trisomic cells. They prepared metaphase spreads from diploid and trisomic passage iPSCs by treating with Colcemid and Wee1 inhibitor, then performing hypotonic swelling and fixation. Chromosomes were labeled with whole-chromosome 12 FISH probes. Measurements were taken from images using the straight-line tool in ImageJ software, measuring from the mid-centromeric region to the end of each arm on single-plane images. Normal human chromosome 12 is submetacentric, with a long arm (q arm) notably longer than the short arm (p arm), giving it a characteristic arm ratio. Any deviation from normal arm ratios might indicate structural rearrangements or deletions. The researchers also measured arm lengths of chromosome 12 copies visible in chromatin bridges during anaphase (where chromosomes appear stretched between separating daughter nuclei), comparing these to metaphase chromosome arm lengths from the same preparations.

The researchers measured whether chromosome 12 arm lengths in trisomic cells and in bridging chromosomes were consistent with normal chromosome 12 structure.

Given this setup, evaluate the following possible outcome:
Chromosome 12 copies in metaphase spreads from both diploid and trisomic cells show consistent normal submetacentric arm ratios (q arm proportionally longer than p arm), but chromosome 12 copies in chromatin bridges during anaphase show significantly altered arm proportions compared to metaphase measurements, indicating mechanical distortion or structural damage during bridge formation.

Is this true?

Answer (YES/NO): YES